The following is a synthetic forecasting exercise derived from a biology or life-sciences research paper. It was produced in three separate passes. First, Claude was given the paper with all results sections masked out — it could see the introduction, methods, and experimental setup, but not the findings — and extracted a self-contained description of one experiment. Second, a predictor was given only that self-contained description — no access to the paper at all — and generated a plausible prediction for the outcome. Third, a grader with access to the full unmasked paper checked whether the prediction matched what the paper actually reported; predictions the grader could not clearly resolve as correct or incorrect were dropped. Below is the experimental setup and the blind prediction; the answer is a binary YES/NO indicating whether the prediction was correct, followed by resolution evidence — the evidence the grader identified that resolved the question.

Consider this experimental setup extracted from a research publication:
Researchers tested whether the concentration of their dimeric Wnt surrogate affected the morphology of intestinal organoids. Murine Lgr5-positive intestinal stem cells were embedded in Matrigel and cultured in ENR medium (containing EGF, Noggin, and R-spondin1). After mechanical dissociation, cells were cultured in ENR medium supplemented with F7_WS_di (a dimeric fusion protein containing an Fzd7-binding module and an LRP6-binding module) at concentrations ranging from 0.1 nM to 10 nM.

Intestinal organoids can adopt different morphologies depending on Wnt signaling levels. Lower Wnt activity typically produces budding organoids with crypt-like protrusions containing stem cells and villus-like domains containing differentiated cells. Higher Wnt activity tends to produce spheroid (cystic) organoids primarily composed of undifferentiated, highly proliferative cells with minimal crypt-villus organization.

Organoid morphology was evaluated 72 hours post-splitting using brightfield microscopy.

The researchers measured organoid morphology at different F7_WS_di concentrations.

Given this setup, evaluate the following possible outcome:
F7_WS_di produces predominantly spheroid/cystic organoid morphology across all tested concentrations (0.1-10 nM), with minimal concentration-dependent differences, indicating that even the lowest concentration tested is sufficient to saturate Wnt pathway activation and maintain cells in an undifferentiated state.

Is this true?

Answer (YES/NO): YES